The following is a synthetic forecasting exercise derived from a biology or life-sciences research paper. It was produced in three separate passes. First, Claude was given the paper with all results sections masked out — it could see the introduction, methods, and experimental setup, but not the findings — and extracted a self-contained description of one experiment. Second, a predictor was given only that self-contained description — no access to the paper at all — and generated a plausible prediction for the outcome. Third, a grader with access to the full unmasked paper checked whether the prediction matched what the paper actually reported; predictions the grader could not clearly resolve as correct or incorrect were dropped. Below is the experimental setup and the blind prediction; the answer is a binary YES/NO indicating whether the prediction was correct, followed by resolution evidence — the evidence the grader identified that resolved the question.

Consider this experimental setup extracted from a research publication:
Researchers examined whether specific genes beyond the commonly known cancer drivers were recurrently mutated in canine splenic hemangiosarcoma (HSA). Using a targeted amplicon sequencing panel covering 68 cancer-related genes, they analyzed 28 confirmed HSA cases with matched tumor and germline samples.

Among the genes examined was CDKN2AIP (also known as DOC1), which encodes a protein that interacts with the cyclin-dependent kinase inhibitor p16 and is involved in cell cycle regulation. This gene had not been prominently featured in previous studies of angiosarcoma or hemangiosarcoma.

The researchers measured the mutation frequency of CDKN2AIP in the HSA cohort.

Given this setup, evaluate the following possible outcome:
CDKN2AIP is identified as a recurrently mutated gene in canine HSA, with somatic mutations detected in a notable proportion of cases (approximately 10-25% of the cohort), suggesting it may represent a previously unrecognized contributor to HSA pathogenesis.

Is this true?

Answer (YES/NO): YES